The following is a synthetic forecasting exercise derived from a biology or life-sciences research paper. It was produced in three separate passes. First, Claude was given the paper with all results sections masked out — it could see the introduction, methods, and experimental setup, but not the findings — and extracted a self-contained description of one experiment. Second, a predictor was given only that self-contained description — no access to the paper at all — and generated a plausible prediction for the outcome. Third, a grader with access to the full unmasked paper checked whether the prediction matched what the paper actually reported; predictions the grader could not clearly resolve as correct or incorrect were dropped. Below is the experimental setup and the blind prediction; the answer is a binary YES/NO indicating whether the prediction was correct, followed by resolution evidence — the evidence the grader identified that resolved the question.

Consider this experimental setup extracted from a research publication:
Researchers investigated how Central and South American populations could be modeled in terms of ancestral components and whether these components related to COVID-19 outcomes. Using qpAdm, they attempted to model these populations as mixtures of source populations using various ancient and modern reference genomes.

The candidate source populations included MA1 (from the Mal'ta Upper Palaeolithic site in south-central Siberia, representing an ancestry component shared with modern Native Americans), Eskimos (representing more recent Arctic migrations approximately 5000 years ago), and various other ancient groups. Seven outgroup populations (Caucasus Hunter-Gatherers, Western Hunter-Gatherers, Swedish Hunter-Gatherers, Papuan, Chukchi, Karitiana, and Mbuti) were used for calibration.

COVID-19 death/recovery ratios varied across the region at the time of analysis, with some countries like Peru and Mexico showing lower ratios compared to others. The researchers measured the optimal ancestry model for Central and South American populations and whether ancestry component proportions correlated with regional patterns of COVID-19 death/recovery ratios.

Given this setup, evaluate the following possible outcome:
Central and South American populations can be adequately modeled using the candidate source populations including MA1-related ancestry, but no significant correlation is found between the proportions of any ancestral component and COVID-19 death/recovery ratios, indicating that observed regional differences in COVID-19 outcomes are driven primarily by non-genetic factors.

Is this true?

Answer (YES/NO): NO